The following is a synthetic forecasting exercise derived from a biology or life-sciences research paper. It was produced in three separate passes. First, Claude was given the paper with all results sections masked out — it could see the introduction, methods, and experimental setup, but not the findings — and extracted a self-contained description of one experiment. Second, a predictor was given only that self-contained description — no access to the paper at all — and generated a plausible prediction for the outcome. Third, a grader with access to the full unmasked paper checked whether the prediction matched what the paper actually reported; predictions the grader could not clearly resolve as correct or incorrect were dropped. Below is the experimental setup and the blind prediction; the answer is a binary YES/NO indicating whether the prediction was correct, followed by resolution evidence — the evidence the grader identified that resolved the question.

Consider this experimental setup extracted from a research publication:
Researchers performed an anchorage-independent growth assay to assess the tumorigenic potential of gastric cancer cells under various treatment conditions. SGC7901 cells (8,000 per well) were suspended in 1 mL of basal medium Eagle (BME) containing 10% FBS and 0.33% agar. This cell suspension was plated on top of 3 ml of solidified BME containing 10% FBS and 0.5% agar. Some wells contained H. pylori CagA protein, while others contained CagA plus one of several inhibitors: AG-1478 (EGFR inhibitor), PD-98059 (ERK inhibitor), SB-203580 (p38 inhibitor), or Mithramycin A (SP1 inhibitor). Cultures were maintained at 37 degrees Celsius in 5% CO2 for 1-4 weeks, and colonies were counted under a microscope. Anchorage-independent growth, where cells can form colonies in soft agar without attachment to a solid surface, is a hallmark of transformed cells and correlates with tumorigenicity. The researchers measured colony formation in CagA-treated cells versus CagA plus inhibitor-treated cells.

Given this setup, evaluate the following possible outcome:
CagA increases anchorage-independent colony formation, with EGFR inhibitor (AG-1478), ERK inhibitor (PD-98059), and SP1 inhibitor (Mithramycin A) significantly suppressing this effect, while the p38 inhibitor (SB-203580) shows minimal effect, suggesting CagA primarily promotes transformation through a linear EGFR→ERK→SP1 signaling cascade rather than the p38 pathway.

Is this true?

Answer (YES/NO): NO